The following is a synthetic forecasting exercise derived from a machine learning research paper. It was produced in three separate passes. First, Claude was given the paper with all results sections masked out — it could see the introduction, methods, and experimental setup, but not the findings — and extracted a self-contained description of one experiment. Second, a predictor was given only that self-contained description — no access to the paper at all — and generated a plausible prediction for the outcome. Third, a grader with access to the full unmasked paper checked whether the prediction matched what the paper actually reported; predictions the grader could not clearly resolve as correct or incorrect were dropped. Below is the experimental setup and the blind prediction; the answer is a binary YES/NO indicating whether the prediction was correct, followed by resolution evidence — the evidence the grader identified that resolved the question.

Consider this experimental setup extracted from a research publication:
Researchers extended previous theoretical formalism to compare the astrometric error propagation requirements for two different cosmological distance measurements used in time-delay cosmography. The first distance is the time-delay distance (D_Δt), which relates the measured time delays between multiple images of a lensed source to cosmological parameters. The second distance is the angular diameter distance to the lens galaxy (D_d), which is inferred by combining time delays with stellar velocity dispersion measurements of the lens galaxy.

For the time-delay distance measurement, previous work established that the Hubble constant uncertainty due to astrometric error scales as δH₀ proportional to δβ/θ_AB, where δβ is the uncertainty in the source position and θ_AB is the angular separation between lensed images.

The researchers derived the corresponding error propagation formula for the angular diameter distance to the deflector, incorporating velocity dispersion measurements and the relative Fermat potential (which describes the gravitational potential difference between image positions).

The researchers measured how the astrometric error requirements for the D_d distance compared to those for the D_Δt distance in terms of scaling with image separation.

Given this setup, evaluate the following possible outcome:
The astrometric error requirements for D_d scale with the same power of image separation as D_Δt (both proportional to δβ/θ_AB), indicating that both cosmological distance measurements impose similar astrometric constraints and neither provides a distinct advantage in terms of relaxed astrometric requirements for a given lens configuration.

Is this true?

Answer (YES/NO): YES